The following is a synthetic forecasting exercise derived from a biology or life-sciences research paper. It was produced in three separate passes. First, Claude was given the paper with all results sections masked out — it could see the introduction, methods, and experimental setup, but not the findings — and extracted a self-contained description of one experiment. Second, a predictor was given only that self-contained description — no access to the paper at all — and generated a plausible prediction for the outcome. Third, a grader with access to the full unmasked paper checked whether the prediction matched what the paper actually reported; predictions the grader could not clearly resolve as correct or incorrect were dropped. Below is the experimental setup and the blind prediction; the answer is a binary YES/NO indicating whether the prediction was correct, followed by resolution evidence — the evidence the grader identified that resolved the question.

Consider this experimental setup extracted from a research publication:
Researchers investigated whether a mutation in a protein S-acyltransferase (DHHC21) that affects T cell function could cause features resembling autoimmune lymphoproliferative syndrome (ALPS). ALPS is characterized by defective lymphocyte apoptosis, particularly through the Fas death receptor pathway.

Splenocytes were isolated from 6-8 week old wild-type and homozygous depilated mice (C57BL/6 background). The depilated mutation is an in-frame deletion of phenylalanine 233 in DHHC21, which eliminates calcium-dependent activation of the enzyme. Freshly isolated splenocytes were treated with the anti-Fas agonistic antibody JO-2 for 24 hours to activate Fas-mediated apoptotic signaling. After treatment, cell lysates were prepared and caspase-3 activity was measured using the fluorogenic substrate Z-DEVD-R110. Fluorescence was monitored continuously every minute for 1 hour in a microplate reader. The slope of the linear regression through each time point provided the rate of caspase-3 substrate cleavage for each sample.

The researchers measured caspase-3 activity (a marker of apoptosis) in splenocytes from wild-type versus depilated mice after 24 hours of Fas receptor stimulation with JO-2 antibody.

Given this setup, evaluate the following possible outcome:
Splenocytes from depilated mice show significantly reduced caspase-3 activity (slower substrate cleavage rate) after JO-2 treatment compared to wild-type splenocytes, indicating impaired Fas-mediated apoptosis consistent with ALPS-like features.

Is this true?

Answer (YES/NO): YES